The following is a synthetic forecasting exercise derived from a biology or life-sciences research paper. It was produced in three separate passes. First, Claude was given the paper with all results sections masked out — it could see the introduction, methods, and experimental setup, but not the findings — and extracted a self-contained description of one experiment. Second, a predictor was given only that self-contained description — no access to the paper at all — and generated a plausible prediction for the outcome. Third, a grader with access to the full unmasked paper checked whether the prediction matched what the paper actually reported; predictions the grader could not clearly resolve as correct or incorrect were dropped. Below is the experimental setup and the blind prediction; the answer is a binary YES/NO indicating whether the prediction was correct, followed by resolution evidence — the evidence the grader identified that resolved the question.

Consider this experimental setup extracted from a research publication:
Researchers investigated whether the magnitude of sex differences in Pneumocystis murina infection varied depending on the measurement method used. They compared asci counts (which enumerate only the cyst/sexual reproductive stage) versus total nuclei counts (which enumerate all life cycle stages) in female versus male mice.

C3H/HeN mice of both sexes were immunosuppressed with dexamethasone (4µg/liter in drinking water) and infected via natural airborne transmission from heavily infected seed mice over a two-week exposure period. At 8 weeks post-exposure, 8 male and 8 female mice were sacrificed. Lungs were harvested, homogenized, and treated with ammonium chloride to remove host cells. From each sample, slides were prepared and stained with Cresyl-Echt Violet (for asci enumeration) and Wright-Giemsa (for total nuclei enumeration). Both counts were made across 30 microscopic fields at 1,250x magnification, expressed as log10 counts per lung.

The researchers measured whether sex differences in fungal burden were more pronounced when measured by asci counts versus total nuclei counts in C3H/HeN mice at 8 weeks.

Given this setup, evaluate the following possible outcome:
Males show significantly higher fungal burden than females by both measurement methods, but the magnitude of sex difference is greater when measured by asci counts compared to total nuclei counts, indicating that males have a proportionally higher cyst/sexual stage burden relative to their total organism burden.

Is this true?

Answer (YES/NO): NO